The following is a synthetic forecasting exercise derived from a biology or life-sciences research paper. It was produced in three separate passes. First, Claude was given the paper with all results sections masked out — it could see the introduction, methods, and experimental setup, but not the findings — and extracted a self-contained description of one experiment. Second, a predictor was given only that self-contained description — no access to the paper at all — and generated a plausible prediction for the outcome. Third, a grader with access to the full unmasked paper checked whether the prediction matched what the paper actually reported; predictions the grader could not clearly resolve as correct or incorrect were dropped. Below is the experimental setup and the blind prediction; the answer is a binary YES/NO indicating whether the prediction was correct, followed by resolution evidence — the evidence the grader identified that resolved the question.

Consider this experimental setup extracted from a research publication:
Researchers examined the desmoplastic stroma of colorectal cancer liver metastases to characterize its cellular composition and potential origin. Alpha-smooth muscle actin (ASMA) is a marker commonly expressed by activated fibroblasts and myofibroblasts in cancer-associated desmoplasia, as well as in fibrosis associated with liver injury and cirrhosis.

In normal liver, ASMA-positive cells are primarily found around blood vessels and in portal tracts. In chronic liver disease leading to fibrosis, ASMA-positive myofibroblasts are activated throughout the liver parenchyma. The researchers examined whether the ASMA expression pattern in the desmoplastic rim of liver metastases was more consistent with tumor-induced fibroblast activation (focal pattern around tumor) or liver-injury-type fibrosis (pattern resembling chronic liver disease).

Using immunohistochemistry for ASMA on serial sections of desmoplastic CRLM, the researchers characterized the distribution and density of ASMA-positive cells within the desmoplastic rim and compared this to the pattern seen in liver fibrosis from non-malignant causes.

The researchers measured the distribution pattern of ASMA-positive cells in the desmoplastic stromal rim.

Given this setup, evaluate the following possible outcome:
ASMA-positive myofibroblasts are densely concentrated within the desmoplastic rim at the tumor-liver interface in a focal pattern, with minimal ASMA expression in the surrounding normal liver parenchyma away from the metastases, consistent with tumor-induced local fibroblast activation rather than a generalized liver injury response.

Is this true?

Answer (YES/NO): NO